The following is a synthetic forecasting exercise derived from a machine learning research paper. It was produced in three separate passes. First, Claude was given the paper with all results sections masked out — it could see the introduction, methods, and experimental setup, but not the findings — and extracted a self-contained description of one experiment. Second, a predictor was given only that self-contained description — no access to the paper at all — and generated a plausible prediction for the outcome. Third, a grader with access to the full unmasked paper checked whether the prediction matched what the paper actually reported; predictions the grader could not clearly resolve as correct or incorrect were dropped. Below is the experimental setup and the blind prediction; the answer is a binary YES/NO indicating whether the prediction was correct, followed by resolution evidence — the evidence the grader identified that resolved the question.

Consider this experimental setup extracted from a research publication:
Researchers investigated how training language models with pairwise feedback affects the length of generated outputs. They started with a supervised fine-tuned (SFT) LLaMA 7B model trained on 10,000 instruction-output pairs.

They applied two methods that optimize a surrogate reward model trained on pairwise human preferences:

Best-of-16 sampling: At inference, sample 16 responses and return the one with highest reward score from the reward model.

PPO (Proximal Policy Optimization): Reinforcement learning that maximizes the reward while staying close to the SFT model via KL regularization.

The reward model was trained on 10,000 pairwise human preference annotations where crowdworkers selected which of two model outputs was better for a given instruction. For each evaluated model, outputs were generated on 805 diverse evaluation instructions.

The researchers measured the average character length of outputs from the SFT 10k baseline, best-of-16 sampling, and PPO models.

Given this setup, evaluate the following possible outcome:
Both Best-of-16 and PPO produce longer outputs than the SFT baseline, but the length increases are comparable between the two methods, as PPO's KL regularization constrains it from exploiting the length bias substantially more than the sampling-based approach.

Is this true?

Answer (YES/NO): NO